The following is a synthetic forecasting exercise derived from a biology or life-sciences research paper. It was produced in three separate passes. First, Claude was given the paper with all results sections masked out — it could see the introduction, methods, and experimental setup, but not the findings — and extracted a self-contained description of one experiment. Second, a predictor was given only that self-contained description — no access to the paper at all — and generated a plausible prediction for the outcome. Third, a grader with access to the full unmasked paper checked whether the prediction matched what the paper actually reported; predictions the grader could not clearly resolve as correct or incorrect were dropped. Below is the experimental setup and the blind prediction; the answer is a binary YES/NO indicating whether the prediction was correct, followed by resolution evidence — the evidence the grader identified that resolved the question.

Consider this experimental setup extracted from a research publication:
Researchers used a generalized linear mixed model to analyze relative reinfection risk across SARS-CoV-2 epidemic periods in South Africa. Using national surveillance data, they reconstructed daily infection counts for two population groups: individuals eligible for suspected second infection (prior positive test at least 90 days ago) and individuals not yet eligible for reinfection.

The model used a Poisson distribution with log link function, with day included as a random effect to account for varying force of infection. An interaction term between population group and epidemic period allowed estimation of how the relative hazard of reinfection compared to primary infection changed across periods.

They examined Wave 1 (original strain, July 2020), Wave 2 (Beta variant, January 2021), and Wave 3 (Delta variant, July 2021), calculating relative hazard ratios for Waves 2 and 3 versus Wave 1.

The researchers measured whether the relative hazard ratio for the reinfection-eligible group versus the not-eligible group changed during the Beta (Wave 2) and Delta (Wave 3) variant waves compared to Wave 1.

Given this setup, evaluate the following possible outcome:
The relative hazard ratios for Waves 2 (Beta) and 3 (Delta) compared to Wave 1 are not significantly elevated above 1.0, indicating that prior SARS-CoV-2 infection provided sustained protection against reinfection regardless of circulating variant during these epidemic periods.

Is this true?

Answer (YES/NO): YES